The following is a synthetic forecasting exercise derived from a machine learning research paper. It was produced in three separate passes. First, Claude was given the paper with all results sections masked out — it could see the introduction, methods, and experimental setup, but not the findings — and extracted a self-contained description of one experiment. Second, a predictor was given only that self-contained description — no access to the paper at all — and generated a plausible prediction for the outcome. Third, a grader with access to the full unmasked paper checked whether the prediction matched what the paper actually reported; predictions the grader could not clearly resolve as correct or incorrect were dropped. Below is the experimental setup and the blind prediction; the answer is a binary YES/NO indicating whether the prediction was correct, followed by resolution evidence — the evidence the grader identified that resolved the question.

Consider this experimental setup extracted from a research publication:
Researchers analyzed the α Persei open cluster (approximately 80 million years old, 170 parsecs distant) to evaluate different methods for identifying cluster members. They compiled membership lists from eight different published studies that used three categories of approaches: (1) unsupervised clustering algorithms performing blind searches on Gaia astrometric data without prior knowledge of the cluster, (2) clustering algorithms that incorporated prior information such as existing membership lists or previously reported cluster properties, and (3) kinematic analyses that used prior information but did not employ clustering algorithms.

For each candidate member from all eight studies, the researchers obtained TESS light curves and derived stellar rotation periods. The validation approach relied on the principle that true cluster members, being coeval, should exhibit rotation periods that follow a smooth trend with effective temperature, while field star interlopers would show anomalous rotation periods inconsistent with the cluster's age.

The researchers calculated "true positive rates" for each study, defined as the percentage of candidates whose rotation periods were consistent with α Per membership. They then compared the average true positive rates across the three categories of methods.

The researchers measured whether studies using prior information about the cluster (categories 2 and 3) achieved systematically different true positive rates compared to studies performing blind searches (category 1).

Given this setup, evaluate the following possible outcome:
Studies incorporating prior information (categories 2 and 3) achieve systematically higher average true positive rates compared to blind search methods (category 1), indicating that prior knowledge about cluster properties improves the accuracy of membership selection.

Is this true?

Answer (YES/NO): NO